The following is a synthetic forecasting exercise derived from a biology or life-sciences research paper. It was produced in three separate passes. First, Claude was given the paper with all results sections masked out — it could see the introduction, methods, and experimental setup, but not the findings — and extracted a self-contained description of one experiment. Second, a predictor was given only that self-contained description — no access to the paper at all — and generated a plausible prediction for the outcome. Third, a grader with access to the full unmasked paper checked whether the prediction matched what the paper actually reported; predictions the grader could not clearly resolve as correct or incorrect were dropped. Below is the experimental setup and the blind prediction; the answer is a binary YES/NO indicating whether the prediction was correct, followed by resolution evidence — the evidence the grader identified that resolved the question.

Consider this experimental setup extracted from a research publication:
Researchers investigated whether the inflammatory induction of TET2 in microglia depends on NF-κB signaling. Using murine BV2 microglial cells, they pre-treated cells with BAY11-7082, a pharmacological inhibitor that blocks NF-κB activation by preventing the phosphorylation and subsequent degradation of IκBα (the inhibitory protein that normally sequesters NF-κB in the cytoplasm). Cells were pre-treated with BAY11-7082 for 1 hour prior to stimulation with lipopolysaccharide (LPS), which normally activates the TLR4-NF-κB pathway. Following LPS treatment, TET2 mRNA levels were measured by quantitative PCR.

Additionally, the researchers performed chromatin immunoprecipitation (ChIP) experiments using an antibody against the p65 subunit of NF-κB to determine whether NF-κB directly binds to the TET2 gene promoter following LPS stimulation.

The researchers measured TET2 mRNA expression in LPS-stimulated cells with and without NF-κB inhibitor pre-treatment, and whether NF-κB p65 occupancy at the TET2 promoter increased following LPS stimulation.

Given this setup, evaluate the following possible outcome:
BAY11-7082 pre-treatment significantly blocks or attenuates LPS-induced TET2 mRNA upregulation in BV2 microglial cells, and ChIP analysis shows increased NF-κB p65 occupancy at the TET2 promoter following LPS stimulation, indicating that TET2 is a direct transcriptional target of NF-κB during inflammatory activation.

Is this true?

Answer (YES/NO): NO